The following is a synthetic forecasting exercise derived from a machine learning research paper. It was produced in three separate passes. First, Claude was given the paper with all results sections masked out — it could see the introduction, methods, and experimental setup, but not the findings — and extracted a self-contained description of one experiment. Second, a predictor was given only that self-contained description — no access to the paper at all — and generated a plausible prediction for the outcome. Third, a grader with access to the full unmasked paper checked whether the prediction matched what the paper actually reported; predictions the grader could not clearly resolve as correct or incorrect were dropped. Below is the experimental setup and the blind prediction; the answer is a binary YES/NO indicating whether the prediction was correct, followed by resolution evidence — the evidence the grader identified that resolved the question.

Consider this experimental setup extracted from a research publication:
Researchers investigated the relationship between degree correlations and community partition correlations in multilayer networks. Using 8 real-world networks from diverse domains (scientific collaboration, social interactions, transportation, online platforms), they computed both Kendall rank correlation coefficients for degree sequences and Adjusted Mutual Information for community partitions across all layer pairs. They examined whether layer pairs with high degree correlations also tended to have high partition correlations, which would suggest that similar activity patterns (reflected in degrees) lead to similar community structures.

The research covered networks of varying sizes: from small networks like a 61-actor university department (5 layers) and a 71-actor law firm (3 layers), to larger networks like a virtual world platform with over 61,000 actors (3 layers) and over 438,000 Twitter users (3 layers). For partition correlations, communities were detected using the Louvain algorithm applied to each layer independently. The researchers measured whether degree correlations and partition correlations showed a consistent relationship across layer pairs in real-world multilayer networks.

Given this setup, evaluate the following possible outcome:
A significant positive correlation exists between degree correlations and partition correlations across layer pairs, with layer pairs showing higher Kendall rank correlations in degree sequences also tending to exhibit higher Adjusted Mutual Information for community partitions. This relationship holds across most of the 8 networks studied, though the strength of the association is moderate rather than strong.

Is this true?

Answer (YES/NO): NO